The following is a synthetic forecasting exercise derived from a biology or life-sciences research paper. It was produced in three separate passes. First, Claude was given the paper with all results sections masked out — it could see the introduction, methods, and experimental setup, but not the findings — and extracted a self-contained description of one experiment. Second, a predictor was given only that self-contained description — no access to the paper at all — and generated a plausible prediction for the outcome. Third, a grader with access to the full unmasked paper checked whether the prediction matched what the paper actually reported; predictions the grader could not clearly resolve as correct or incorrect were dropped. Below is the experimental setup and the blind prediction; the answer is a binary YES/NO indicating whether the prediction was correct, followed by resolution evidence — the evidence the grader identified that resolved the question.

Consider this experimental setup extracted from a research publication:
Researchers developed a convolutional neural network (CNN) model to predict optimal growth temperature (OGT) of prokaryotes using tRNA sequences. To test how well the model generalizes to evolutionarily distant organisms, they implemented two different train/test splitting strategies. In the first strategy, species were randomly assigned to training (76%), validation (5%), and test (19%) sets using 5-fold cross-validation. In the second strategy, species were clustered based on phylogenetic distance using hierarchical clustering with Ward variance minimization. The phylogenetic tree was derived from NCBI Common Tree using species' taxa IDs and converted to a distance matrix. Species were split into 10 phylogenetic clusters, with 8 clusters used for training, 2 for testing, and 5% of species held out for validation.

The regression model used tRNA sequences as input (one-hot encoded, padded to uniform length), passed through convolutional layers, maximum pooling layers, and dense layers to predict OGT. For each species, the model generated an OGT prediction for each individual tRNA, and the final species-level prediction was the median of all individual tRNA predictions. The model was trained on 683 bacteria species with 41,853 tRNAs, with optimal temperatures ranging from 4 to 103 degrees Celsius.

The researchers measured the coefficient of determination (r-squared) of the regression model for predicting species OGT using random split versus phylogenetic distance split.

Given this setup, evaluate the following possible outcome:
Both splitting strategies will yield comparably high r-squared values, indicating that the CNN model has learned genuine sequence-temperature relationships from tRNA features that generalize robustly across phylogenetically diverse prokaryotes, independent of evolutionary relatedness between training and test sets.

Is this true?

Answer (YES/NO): NO